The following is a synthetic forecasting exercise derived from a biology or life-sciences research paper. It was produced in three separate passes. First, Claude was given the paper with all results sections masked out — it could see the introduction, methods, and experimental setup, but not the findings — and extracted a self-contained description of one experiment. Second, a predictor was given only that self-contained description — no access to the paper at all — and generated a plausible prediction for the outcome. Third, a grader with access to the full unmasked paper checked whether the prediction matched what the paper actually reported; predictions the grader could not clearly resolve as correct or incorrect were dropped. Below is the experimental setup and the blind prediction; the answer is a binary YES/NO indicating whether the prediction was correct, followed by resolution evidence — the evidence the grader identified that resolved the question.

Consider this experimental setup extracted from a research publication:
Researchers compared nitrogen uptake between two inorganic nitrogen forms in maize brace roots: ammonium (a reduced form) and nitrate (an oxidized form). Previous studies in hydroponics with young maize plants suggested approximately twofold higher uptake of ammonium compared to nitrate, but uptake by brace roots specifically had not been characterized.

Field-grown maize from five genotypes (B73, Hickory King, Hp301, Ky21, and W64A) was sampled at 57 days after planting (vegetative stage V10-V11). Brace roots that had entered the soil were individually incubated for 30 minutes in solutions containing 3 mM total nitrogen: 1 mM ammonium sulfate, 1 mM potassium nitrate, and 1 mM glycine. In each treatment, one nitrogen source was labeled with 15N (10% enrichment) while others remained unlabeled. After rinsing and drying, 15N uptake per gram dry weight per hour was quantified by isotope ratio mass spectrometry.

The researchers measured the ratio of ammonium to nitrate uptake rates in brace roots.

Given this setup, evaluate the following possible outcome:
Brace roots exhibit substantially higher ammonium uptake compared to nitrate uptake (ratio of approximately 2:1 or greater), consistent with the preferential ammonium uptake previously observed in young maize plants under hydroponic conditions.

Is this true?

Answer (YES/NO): NO